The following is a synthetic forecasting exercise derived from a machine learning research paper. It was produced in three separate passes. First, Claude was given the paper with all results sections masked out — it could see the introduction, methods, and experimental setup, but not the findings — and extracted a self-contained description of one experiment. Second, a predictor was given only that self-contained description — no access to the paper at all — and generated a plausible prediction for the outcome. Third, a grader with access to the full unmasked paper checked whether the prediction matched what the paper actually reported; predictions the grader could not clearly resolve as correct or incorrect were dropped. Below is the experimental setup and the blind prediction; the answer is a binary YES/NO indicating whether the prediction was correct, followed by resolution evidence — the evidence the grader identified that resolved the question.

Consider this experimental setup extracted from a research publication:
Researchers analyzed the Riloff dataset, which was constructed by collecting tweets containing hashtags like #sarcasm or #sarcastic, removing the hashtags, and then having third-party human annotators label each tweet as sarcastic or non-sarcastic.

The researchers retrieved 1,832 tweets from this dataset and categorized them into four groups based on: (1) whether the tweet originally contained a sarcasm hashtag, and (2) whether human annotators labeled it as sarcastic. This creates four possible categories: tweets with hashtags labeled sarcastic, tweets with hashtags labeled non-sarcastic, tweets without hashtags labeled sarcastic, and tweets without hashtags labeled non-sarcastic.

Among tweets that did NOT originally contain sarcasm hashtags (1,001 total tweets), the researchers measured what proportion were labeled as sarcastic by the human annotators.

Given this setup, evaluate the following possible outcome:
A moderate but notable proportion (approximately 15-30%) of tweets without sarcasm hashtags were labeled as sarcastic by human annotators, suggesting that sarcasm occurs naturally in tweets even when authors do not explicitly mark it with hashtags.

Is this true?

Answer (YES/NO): NO